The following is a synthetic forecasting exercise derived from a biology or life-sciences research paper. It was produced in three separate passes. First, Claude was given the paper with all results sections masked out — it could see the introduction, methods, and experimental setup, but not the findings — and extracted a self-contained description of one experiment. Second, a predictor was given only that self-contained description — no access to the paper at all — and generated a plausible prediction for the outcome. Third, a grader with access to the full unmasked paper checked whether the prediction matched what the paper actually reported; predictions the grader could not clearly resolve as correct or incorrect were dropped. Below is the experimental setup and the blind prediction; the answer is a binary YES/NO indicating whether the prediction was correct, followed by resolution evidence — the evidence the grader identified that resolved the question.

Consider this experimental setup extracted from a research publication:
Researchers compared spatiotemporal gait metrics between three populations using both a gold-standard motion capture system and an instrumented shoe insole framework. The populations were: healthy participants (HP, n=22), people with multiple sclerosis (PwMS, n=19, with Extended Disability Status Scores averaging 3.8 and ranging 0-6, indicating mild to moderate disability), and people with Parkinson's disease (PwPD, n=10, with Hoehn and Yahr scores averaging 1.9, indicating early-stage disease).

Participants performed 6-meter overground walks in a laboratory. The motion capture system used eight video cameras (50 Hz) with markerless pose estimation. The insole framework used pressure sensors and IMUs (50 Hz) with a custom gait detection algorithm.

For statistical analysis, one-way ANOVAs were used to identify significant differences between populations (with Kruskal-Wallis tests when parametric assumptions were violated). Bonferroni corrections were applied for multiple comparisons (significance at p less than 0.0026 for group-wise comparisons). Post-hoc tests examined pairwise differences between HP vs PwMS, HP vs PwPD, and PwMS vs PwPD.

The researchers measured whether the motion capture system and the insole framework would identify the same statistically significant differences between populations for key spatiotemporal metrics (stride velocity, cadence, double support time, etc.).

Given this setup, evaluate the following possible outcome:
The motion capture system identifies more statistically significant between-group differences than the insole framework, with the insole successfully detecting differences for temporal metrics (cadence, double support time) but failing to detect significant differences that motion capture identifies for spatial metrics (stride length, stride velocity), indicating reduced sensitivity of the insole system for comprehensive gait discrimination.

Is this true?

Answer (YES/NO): NO